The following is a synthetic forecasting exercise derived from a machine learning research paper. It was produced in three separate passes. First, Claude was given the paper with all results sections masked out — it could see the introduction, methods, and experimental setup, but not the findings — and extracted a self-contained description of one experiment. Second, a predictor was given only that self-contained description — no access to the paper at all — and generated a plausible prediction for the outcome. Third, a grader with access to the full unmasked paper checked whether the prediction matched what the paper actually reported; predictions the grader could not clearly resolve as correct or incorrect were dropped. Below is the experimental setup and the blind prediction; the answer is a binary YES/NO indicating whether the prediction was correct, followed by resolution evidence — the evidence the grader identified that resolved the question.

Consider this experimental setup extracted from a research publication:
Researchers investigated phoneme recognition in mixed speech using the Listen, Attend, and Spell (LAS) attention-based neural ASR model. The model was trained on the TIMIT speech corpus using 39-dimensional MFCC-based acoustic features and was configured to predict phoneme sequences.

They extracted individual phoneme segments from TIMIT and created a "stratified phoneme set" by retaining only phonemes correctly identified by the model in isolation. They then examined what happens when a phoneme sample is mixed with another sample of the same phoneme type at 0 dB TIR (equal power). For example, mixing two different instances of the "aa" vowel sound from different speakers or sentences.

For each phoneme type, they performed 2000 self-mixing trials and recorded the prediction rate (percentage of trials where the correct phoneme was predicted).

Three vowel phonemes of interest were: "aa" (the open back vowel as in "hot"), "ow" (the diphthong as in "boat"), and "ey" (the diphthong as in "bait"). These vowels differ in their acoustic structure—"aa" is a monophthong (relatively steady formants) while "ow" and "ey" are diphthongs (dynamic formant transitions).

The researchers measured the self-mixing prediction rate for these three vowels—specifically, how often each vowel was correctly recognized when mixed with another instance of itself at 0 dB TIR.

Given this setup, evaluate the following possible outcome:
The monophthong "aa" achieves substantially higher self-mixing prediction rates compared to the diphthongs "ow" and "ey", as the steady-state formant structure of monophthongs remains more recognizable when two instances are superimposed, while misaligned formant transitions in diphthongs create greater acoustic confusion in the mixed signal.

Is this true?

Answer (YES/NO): NO